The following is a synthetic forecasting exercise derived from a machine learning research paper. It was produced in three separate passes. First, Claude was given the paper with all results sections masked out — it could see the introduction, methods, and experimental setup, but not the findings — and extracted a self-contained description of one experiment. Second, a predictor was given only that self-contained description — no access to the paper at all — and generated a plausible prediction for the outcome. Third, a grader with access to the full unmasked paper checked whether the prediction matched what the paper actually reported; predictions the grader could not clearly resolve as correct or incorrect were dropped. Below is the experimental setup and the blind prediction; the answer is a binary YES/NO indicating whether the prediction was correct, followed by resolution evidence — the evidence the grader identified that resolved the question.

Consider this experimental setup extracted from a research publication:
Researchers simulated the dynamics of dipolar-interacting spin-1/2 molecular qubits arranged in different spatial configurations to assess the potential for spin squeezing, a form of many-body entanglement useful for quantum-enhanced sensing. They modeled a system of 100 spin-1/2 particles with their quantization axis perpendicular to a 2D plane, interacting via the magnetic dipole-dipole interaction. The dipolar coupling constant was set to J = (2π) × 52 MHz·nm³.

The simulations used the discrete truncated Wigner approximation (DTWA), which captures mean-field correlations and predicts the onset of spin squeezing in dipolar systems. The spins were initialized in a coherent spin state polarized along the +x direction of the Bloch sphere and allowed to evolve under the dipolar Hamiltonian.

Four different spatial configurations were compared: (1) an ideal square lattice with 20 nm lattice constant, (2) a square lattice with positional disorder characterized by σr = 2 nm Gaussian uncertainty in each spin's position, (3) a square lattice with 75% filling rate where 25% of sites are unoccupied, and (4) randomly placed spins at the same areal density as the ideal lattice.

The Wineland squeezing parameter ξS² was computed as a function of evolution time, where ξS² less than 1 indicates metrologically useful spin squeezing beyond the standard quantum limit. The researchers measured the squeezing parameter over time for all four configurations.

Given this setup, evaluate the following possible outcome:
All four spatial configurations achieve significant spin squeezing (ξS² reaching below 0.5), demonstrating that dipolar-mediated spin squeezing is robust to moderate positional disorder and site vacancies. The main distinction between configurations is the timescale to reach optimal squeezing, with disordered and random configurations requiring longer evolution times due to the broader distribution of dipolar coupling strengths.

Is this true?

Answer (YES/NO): NO